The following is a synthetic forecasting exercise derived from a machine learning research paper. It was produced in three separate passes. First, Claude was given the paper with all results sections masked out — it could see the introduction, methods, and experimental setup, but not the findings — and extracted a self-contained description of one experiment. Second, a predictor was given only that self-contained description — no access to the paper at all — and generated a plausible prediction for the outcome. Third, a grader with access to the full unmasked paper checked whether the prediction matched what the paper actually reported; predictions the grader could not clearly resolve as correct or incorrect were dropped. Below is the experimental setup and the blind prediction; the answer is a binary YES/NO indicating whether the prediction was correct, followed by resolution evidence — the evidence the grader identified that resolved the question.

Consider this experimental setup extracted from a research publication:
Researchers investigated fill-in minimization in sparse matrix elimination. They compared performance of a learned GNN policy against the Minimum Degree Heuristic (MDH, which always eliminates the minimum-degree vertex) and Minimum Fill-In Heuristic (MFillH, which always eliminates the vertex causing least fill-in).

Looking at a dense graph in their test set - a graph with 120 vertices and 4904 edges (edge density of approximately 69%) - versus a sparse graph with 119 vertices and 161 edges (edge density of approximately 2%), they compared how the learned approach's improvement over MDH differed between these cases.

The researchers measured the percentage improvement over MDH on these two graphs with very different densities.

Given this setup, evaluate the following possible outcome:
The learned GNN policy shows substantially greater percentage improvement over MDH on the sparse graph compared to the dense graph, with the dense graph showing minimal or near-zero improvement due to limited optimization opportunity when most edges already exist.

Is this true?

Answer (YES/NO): NO